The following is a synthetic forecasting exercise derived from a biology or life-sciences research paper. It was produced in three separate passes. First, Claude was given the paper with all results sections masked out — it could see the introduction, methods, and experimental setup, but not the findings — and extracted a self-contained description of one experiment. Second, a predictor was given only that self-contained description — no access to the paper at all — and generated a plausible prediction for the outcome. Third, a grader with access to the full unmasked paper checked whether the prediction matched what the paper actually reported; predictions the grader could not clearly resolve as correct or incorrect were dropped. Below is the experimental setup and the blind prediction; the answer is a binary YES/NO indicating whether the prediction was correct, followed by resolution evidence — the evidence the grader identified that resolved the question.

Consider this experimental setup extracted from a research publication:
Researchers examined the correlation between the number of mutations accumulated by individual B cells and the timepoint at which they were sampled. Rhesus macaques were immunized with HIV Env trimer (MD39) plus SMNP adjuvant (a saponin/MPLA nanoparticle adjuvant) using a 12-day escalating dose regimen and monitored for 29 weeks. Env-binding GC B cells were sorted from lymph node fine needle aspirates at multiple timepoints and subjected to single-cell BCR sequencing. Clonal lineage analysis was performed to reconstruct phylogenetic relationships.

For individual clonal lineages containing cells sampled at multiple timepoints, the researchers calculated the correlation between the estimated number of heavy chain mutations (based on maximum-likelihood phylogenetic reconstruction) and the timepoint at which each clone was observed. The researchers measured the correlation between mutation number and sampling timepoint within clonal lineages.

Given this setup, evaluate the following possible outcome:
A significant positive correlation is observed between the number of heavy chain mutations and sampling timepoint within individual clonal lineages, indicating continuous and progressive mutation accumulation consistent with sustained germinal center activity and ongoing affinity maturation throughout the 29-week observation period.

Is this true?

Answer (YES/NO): YES